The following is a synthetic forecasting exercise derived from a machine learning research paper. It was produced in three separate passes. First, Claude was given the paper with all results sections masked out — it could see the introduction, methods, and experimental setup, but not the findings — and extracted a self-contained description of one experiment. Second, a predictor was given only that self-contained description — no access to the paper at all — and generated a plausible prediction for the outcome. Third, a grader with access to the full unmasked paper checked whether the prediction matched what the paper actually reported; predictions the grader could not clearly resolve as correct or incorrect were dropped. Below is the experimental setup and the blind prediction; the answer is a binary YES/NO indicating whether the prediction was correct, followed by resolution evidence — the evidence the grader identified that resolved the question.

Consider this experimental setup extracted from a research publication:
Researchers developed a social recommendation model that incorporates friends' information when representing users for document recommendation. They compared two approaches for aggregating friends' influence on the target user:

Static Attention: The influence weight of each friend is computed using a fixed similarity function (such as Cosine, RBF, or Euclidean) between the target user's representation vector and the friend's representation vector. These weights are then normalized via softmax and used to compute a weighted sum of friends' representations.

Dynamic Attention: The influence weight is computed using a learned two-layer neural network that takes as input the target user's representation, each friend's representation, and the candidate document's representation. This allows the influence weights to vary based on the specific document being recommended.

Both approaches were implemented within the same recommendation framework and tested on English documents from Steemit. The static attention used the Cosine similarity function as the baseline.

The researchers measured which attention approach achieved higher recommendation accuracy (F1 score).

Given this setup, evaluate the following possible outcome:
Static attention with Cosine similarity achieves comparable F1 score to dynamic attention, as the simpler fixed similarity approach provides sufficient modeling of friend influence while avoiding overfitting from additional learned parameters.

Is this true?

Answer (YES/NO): YES